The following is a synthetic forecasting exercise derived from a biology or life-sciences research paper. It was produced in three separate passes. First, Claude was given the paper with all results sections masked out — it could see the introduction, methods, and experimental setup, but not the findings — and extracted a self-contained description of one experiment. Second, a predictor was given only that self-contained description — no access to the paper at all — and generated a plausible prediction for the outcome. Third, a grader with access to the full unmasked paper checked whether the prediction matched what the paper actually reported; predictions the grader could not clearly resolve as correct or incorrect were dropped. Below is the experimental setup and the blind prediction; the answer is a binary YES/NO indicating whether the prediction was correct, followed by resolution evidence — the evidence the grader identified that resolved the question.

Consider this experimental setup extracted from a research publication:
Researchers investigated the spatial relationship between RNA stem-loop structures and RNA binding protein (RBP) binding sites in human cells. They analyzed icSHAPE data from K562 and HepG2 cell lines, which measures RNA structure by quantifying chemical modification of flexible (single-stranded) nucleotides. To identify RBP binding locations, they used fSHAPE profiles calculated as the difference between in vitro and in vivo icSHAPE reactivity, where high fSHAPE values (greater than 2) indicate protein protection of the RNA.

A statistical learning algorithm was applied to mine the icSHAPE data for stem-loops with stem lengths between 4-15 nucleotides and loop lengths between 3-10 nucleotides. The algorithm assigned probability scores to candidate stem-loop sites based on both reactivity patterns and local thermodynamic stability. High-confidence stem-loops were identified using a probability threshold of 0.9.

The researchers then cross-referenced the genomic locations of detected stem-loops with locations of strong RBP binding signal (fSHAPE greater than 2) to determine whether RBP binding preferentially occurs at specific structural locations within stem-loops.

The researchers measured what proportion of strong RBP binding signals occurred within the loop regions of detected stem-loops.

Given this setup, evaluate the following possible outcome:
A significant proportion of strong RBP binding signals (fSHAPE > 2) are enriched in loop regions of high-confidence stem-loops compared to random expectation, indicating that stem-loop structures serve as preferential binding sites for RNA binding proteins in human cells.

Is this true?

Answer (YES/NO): YES